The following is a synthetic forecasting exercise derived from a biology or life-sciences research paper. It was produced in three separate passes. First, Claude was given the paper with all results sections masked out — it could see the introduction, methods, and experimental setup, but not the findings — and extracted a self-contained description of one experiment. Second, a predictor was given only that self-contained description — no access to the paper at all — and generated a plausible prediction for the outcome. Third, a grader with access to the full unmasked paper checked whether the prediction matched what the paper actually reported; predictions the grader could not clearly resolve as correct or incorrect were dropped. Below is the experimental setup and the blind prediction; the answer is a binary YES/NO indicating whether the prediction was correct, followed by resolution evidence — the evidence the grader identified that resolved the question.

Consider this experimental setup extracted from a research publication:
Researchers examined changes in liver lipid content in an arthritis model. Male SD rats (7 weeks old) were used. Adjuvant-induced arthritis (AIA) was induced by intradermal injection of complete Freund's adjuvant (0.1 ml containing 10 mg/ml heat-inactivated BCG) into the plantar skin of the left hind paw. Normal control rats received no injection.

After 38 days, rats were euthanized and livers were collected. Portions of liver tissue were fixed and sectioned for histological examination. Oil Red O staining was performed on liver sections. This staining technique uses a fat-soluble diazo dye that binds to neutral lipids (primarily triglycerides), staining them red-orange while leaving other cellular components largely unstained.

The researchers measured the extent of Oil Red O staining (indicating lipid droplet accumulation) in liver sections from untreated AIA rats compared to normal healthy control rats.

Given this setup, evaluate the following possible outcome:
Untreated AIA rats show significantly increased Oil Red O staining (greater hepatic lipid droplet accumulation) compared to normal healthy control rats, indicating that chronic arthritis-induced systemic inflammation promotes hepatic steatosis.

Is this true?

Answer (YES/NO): NO